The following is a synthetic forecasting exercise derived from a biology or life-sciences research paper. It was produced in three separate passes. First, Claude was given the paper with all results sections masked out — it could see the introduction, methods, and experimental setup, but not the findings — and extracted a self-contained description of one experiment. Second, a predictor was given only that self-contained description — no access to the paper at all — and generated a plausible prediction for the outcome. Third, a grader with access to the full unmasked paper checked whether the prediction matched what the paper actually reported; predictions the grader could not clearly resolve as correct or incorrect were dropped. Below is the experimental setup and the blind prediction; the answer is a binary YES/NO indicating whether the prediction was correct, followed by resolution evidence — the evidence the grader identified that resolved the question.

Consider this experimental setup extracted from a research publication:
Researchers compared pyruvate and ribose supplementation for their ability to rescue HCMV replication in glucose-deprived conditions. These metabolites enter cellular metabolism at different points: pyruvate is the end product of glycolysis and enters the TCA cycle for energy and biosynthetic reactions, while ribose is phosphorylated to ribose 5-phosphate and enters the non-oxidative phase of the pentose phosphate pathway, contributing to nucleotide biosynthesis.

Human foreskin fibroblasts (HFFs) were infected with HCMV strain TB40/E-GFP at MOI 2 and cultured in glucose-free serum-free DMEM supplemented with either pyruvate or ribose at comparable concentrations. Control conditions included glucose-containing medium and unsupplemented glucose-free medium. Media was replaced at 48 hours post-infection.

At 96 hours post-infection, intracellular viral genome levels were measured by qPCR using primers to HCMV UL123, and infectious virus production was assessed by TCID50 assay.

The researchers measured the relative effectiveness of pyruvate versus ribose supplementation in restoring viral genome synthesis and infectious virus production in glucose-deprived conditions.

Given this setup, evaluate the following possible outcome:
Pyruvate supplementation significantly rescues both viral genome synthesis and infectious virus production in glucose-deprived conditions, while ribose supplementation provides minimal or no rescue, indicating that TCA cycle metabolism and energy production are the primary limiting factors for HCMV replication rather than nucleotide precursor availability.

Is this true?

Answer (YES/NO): NO